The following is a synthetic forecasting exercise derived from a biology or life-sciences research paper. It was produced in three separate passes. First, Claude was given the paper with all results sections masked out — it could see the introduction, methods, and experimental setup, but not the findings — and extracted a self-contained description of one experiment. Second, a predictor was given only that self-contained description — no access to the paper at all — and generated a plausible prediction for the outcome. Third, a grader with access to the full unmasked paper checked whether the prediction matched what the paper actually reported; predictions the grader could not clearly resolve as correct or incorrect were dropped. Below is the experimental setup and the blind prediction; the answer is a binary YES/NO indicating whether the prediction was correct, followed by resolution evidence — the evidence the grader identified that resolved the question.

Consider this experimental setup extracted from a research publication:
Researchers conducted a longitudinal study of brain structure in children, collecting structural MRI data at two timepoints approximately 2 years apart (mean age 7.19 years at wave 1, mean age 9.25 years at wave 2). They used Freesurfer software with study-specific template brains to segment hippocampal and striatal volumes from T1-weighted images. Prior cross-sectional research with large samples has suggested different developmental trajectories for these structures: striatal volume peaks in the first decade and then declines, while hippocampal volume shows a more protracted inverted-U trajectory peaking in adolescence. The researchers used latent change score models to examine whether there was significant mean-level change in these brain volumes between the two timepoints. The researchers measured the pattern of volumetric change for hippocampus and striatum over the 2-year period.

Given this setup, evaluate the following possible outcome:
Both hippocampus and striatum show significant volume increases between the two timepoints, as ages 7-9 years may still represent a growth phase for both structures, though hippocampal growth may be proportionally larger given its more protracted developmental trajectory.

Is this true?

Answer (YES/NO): NO